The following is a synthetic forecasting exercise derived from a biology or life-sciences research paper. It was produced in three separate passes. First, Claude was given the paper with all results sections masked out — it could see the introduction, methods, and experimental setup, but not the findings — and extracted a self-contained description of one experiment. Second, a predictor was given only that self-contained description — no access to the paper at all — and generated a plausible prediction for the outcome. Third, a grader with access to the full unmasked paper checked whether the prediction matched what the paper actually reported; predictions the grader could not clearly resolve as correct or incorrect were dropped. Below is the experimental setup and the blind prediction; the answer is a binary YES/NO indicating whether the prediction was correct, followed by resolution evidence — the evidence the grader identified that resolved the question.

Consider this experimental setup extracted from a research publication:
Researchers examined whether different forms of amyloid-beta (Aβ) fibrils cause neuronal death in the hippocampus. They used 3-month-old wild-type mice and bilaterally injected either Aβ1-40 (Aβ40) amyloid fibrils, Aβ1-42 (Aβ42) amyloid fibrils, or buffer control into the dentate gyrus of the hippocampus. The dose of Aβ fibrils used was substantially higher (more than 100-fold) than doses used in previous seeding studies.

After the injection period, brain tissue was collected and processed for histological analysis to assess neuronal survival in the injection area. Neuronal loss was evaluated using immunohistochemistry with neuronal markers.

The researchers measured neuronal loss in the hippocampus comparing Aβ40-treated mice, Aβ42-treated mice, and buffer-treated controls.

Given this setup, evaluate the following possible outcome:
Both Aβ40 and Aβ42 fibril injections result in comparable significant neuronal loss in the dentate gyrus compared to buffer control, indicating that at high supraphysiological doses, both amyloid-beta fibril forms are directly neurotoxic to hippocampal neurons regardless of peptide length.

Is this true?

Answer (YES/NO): NO